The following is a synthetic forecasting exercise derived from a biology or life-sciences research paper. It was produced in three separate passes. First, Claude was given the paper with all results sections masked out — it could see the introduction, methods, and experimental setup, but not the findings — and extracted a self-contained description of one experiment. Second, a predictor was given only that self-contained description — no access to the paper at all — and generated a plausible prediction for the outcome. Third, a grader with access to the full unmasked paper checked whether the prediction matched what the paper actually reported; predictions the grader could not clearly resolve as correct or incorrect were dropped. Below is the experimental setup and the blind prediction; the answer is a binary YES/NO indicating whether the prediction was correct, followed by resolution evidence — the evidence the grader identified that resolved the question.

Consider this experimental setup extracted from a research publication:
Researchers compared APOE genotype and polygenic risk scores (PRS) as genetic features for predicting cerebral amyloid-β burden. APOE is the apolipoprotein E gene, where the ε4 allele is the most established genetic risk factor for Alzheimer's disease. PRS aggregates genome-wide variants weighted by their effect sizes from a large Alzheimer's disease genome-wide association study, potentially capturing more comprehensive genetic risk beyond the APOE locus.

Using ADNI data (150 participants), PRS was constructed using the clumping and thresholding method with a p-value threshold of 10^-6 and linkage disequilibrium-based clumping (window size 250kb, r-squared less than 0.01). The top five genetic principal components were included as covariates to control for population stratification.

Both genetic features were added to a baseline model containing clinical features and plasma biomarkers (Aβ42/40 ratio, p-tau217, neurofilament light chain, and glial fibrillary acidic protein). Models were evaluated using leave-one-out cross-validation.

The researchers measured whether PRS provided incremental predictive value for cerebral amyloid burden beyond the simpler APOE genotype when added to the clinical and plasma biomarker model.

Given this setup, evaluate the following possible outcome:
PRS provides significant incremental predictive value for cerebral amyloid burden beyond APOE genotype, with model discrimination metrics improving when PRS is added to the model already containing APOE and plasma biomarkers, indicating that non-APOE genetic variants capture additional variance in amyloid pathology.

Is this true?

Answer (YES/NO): NO